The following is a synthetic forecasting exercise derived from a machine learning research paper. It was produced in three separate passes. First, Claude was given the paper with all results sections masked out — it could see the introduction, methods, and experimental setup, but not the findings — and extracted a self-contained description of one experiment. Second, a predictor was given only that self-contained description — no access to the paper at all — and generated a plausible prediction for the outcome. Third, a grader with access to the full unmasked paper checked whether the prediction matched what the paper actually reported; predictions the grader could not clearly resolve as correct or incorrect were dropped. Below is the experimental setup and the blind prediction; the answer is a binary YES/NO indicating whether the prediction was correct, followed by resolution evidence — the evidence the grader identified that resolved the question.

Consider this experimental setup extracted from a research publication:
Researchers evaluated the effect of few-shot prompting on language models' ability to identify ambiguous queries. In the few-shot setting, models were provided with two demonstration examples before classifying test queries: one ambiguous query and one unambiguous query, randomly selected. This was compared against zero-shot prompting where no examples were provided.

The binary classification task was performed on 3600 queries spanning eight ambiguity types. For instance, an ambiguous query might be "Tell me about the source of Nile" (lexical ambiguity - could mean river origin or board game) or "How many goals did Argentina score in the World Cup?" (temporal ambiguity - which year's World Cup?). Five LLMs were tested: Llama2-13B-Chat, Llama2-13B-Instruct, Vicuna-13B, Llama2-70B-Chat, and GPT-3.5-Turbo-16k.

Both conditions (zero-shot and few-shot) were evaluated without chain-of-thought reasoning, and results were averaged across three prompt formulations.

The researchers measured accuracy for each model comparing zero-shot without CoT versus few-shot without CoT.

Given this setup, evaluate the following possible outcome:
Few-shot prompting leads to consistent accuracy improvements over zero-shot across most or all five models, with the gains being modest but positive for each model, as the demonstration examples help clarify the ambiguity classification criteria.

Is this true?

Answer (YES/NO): NO